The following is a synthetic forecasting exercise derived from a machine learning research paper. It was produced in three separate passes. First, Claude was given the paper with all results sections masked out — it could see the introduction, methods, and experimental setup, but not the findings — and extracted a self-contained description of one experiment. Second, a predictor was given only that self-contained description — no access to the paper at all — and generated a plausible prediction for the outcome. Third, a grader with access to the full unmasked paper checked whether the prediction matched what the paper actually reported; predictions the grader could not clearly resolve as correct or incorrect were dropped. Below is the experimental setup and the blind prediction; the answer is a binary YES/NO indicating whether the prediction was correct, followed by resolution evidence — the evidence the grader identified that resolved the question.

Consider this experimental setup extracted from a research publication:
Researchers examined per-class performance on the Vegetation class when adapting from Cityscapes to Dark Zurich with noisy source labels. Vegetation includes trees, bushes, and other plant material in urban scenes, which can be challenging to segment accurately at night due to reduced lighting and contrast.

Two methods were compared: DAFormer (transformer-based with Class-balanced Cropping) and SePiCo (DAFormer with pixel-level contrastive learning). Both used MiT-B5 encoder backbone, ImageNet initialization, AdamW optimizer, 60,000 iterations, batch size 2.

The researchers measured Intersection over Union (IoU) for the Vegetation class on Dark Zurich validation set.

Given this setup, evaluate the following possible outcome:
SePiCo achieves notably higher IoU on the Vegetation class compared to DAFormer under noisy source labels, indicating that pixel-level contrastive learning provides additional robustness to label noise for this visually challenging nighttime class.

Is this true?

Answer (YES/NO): YES